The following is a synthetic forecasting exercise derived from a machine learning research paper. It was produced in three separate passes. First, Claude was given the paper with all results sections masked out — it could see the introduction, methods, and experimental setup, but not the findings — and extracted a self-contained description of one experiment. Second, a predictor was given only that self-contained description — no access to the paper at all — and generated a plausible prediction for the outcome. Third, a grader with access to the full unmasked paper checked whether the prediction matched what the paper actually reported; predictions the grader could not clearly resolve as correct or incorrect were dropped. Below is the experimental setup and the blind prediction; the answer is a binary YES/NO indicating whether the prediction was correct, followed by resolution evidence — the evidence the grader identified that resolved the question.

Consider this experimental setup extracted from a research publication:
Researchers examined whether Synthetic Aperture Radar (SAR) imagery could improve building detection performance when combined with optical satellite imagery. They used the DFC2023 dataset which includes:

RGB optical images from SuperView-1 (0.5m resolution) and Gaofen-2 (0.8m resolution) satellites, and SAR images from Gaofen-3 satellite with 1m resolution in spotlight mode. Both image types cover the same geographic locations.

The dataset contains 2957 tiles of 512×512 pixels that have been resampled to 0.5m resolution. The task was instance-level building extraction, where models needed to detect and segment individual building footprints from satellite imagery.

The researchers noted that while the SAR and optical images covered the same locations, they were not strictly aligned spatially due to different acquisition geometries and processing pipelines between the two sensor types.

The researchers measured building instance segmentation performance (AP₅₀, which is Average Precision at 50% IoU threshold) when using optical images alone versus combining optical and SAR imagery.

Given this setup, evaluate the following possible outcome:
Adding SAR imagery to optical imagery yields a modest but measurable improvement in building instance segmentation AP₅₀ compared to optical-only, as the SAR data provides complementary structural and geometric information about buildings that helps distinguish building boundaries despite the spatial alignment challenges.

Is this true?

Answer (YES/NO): NO